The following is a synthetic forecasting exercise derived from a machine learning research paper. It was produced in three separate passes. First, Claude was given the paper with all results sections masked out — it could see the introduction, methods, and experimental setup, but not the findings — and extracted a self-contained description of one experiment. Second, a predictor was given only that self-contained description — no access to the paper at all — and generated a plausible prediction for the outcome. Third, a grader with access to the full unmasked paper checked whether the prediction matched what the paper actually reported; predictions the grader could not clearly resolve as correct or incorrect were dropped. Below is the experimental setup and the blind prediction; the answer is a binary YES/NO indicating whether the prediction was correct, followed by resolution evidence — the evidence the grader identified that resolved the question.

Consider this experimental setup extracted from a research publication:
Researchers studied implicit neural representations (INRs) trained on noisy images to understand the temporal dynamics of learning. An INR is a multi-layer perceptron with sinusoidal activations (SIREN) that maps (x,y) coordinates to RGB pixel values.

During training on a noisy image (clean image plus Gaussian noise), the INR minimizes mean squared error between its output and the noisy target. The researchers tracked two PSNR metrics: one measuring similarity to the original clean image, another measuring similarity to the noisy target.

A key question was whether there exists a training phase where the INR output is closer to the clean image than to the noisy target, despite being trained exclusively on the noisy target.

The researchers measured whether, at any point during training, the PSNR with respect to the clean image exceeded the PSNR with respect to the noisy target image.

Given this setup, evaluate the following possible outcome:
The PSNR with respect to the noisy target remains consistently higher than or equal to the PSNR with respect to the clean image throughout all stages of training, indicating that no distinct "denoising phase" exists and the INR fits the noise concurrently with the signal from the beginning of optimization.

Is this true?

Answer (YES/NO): NO